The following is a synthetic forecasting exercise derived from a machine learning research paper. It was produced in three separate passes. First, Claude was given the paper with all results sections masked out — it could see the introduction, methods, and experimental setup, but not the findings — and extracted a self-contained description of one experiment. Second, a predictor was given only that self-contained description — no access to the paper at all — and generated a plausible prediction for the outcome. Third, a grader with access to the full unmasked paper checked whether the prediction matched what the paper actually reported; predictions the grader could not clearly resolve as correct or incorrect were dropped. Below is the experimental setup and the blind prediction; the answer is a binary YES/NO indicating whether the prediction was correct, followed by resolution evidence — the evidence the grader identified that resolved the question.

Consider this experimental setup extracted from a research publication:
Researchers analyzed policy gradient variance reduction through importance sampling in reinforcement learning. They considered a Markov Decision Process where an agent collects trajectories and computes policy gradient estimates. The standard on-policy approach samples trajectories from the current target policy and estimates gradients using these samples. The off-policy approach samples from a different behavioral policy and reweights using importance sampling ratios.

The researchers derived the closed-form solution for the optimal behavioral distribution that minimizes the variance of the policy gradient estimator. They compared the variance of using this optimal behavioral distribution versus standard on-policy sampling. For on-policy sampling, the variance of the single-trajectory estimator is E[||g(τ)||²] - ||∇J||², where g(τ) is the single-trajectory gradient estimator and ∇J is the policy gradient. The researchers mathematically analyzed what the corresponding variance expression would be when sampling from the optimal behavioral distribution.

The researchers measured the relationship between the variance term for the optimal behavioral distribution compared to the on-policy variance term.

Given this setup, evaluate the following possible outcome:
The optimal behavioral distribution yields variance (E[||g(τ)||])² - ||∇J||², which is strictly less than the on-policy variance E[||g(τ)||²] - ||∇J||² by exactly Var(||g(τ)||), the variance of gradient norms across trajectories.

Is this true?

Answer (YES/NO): YES